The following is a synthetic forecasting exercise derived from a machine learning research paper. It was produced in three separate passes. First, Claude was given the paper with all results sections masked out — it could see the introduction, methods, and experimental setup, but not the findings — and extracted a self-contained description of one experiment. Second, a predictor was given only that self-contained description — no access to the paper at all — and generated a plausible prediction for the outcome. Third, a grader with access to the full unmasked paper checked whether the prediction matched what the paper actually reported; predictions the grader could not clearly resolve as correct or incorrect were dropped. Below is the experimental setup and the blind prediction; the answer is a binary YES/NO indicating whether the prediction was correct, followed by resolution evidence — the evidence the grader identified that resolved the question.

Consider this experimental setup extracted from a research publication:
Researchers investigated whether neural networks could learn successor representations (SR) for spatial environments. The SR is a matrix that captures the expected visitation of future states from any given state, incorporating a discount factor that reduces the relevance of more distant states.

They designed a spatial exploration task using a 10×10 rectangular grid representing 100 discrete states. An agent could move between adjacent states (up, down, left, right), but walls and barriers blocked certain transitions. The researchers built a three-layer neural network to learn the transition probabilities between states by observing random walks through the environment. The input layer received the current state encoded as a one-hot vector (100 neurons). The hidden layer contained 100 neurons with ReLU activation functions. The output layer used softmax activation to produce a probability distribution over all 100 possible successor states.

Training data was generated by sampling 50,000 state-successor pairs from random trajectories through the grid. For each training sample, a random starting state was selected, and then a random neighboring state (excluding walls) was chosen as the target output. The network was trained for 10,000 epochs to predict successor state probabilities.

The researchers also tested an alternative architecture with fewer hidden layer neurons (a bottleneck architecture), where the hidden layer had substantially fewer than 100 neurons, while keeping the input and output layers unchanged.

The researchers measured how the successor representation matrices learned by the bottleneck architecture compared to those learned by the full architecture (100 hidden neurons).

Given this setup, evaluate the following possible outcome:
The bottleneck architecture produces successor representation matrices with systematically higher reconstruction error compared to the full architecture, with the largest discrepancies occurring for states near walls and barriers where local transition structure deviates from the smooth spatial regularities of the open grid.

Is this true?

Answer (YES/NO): NO